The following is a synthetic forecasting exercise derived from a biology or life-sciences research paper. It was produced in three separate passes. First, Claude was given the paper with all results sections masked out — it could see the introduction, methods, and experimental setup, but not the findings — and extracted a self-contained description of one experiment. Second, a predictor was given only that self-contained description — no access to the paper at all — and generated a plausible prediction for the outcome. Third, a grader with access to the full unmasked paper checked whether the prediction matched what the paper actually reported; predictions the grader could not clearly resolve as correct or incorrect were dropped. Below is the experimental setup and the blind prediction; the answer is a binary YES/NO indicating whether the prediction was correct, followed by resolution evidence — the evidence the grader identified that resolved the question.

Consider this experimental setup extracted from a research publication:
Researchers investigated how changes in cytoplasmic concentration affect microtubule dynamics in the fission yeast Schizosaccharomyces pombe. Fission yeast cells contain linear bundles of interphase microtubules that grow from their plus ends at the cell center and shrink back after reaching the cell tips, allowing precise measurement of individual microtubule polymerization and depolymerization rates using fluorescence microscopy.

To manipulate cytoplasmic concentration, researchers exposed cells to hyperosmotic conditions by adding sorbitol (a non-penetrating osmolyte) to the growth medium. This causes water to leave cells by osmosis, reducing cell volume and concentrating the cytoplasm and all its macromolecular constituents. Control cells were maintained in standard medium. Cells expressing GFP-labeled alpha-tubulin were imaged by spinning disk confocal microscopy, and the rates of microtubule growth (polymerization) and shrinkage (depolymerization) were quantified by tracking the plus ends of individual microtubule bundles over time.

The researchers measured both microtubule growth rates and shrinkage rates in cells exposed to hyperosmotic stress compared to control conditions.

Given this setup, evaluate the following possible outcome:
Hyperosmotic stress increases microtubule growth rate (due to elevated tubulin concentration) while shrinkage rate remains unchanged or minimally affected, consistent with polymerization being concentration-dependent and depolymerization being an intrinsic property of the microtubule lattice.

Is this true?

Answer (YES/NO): NO